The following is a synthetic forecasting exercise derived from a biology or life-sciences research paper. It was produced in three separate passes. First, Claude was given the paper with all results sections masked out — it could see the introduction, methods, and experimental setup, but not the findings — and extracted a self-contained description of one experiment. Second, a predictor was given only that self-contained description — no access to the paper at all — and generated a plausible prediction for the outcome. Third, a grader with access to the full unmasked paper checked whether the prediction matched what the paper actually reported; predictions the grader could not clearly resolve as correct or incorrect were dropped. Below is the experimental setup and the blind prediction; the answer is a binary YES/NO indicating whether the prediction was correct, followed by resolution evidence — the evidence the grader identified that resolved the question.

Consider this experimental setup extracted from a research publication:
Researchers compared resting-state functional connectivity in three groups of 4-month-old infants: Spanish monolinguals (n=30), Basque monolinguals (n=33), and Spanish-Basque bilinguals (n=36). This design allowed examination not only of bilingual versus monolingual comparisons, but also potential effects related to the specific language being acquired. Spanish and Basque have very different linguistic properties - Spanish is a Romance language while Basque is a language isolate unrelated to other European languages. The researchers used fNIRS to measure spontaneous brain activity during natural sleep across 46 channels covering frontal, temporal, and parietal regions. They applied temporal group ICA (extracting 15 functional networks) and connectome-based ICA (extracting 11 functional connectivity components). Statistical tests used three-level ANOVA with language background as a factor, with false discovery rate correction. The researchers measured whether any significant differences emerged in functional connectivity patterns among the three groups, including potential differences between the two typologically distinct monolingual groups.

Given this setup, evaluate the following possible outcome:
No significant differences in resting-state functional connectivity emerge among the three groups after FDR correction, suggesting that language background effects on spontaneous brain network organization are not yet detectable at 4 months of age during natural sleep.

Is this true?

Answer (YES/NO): YES